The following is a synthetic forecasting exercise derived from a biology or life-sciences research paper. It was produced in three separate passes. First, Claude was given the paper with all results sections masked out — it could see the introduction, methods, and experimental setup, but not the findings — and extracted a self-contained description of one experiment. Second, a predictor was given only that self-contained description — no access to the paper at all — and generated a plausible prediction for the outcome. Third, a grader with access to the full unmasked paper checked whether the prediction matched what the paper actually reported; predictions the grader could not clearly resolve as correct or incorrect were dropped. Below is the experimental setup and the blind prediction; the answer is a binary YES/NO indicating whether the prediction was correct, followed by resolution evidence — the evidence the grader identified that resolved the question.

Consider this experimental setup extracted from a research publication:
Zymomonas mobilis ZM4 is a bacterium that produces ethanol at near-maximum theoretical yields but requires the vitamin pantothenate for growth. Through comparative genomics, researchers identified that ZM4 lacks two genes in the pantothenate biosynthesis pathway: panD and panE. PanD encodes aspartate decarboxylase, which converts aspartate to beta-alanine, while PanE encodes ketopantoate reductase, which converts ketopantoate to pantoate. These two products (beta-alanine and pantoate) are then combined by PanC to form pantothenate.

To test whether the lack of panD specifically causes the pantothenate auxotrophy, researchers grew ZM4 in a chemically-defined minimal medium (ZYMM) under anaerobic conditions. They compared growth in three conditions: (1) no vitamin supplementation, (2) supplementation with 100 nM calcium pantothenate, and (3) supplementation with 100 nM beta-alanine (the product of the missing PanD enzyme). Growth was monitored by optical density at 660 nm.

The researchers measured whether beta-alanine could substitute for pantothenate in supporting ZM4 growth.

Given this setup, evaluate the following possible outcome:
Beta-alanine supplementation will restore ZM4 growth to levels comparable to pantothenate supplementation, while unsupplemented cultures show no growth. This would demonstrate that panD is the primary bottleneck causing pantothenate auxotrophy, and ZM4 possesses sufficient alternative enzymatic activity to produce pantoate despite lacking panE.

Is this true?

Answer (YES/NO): YES